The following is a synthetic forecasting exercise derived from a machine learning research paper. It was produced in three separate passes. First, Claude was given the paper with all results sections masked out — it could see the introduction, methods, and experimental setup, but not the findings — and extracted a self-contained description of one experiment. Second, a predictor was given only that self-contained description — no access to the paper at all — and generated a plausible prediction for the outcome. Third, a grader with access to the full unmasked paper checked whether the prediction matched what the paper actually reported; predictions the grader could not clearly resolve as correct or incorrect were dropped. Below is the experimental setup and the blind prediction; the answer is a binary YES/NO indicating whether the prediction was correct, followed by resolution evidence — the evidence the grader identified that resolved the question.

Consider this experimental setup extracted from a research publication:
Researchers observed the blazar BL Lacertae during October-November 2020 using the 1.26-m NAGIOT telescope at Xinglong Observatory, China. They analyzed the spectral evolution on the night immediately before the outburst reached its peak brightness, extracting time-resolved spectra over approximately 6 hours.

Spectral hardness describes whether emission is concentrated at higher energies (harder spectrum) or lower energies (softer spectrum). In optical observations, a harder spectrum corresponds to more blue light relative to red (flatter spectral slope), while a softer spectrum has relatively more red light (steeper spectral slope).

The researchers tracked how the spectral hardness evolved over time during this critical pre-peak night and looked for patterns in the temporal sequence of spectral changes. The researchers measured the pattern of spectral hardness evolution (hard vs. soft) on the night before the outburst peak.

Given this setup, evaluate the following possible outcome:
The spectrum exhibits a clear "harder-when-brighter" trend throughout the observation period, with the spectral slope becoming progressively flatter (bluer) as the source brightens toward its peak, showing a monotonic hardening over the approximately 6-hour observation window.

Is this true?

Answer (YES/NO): NO